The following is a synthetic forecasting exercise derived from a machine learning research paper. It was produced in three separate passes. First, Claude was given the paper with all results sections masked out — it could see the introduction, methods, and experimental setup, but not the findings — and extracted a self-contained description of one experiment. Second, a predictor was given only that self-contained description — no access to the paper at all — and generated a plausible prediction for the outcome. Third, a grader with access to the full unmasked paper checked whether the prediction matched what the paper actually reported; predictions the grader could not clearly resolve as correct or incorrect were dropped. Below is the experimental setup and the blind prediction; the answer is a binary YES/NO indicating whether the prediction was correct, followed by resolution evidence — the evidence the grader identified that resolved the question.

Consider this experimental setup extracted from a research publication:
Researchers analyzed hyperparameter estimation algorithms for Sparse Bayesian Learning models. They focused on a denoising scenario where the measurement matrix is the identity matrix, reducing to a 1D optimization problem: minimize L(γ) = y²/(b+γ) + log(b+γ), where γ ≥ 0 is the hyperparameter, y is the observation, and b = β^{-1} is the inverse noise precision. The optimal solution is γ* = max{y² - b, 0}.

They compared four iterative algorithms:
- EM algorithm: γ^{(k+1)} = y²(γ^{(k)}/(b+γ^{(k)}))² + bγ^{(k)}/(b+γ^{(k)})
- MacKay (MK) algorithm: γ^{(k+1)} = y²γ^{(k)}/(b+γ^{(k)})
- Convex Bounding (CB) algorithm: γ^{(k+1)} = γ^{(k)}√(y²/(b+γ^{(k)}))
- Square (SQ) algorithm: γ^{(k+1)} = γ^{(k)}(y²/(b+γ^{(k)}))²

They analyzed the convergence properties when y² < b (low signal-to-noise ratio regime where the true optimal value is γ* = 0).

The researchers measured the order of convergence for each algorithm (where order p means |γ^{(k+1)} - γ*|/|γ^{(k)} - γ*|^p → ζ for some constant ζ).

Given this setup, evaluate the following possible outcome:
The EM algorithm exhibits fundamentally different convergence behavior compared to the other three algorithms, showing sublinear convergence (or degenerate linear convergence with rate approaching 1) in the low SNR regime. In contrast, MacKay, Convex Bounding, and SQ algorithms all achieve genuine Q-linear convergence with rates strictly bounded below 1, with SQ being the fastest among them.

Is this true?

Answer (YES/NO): NO